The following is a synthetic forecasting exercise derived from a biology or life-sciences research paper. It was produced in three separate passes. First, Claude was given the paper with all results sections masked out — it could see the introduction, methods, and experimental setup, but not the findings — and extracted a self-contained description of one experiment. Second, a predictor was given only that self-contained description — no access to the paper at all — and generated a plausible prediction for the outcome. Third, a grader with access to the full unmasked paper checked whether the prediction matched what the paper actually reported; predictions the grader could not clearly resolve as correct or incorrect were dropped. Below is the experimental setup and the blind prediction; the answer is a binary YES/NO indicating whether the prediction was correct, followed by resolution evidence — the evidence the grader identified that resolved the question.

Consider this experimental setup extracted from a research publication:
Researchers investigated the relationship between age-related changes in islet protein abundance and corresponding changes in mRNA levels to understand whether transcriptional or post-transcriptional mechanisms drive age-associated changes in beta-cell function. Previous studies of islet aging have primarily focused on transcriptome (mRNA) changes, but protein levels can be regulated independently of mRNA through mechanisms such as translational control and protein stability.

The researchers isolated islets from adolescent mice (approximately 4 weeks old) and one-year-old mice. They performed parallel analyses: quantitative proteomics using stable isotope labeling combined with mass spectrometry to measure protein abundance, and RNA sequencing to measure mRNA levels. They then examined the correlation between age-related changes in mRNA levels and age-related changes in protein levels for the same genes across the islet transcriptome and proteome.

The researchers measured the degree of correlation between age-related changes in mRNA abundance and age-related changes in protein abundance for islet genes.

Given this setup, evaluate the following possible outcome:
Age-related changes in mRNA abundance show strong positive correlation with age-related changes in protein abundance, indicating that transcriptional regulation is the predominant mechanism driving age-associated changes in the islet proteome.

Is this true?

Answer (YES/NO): NO